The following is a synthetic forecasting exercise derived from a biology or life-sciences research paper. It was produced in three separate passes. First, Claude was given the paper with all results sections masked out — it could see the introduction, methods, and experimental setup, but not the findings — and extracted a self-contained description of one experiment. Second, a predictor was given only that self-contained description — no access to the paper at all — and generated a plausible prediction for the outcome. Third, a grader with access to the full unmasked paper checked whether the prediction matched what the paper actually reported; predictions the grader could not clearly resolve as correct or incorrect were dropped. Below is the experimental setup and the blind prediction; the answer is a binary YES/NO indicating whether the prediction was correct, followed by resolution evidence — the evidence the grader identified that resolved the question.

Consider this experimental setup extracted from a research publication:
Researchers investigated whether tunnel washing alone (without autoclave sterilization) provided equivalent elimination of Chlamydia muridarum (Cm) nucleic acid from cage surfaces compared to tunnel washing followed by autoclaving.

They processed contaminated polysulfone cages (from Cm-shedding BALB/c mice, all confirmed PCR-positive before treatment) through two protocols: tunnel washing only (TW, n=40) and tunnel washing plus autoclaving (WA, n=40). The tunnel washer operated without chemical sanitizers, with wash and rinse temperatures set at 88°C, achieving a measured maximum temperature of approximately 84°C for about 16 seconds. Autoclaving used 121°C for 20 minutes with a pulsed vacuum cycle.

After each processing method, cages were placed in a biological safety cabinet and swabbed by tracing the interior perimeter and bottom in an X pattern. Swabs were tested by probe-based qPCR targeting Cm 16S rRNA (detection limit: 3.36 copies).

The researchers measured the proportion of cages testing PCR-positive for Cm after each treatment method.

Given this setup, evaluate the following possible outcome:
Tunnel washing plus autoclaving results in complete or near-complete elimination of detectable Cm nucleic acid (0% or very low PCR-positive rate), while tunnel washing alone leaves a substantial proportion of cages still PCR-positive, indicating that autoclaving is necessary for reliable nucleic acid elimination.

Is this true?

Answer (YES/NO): NO